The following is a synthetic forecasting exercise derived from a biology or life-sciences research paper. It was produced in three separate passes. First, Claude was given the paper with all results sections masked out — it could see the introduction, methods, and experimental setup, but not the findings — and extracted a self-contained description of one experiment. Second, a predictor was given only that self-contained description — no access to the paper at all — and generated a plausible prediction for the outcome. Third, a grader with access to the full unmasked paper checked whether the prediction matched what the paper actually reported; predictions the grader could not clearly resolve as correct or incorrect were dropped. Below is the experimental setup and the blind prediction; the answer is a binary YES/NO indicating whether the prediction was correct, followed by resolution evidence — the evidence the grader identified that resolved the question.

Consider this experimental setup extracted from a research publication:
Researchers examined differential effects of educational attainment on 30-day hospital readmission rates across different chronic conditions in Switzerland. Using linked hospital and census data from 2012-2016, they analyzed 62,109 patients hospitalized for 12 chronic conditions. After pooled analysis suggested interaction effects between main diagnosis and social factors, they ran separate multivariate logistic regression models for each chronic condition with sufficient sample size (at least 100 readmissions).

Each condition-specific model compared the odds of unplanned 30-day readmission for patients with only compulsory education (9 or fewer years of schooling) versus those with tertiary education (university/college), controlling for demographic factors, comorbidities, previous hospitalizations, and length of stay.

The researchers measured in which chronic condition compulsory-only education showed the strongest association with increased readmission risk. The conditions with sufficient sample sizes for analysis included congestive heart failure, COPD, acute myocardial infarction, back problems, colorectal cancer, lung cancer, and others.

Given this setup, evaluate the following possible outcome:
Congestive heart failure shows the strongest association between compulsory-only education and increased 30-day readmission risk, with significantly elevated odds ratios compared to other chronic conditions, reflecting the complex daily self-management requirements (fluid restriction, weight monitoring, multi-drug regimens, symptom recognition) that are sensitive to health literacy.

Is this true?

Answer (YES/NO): NO